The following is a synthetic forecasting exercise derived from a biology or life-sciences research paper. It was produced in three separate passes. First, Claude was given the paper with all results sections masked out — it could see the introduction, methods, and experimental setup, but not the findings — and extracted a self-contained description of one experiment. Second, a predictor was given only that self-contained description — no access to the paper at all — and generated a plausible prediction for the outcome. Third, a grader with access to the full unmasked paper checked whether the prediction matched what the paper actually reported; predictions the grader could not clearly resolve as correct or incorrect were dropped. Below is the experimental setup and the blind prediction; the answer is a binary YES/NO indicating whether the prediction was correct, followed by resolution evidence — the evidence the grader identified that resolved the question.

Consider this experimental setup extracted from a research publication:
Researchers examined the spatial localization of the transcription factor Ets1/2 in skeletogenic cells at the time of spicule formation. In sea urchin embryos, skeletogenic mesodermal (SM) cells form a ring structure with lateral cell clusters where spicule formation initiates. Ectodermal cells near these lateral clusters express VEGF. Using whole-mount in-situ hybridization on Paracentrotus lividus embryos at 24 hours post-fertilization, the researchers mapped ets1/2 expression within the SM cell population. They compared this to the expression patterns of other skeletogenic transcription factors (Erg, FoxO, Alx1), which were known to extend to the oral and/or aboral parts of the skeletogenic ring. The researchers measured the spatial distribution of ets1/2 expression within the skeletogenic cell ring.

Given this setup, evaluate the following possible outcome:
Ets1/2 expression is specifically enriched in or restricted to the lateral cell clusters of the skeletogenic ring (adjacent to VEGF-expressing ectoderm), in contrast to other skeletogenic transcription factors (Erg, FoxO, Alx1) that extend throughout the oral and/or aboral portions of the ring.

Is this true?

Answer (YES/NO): YES